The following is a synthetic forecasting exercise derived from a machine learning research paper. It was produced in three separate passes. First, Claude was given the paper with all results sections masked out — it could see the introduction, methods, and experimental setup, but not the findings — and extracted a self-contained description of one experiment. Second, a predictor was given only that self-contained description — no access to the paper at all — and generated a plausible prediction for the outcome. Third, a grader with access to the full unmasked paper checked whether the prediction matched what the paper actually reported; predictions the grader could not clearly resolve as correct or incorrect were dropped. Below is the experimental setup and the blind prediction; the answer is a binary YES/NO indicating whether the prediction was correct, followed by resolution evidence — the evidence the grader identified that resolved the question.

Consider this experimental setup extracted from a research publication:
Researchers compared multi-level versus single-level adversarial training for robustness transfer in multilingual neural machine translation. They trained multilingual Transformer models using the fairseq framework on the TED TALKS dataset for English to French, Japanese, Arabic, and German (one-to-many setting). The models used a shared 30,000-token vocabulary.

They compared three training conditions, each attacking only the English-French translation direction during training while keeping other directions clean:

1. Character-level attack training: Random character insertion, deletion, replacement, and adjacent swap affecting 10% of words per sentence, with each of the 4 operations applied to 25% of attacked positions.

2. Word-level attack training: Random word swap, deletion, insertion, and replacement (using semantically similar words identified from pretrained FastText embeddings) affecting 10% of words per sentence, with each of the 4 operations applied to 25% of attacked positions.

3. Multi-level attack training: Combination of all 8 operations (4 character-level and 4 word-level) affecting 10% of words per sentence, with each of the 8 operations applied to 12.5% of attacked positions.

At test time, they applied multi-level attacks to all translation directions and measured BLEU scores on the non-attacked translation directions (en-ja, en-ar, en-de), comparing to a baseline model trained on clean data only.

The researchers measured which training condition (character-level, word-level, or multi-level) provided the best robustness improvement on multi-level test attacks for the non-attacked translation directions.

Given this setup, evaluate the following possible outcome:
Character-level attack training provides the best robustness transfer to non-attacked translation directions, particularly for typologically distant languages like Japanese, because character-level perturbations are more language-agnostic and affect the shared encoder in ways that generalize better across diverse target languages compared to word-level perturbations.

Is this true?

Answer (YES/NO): NO